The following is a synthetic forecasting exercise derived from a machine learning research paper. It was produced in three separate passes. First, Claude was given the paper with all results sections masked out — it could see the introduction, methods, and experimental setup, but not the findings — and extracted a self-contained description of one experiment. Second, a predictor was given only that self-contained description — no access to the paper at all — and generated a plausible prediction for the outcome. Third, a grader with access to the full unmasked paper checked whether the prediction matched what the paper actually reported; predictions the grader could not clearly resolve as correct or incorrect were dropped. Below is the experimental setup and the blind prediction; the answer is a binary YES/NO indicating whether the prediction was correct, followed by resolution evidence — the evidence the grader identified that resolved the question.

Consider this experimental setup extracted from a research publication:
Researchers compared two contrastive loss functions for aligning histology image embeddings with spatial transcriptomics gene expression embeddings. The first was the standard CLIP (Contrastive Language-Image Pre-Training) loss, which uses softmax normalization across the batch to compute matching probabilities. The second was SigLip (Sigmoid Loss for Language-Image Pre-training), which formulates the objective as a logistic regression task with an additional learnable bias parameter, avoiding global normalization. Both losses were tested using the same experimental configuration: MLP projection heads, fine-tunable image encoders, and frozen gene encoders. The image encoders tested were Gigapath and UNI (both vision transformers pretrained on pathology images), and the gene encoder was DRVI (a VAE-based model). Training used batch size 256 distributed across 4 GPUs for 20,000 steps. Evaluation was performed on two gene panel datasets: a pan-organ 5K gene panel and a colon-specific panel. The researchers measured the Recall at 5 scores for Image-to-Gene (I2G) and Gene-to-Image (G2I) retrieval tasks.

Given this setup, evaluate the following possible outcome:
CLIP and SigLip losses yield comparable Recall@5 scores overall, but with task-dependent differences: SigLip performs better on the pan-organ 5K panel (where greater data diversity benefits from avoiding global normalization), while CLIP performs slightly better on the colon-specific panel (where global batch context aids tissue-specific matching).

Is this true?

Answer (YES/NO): NO